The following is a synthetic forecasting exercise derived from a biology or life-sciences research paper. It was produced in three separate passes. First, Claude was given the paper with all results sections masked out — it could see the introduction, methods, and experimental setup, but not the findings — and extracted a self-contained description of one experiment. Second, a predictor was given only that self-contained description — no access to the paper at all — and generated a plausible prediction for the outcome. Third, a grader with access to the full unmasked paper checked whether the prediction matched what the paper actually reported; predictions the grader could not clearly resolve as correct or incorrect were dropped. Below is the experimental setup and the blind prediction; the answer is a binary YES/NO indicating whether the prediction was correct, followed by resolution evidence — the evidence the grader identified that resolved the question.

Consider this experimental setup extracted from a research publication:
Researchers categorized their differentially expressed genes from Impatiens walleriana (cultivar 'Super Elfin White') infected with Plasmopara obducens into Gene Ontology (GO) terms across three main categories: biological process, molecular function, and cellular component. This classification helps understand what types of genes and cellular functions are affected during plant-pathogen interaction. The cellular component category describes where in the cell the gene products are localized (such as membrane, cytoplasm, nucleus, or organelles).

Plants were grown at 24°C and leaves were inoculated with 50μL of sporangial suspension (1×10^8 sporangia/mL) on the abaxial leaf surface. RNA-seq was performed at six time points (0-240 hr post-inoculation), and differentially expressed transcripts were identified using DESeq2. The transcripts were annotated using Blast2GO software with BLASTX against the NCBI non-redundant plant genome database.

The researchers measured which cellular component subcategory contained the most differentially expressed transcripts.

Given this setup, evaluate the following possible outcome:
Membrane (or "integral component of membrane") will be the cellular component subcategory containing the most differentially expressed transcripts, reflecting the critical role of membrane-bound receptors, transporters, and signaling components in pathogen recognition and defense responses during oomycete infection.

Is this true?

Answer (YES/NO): YES